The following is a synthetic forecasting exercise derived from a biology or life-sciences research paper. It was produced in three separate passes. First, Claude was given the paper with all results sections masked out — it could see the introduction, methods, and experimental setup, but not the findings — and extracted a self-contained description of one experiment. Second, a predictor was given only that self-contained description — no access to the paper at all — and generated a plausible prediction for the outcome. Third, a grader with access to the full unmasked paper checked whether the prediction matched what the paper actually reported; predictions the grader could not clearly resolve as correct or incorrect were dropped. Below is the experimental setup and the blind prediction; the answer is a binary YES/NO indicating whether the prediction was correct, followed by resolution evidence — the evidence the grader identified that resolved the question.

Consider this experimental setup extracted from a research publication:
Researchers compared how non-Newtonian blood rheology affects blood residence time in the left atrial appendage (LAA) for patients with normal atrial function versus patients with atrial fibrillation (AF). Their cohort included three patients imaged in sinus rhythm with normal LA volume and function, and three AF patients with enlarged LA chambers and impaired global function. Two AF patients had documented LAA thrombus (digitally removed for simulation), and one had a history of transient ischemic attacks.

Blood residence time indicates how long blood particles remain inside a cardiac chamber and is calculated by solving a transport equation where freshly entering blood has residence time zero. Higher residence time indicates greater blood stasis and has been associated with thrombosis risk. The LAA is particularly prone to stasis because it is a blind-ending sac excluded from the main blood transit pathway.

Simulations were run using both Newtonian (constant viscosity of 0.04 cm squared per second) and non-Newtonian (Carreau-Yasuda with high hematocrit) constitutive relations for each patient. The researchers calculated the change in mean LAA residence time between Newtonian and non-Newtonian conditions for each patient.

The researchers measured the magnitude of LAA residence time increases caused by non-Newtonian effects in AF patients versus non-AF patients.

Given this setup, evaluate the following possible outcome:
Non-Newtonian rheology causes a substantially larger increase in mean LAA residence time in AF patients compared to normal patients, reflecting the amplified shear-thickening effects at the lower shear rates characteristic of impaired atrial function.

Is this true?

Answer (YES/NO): NO